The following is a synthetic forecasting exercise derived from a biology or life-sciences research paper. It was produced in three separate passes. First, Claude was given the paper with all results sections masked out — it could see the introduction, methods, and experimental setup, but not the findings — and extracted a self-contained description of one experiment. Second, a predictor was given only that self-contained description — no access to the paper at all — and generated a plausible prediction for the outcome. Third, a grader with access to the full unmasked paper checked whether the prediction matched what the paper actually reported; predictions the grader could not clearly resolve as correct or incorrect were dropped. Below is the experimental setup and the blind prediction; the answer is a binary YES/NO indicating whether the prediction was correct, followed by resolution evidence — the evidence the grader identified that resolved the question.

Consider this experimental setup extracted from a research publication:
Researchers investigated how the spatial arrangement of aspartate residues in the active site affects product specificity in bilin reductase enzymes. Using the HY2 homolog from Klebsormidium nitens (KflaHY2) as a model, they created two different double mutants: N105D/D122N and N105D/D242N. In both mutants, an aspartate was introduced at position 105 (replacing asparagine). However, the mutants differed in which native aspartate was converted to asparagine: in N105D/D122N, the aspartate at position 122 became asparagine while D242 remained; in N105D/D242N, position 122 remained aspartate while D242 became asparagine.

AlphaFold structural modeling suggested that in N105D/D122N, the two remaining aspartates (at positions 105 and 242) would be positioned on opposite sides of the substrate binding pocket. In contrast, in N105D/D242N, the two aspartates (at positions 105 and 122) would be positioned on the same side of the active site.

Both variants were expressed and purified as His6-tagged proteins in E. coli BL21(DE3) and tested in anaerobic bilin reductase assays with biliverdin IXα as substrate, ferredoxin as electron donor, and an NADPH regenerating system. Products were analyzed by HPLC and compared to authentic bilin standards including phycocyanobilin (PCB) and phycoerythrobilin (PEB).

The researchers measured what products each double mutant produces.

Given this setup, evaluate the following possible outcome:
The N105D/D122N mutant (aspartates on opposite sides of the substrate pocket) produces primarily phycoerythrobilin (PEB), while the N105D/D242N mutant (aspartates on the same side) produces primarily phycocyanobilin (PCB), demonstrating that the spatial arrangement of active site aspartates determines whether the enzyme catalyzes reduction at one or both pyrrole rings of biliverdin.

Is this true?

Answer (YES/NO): NO